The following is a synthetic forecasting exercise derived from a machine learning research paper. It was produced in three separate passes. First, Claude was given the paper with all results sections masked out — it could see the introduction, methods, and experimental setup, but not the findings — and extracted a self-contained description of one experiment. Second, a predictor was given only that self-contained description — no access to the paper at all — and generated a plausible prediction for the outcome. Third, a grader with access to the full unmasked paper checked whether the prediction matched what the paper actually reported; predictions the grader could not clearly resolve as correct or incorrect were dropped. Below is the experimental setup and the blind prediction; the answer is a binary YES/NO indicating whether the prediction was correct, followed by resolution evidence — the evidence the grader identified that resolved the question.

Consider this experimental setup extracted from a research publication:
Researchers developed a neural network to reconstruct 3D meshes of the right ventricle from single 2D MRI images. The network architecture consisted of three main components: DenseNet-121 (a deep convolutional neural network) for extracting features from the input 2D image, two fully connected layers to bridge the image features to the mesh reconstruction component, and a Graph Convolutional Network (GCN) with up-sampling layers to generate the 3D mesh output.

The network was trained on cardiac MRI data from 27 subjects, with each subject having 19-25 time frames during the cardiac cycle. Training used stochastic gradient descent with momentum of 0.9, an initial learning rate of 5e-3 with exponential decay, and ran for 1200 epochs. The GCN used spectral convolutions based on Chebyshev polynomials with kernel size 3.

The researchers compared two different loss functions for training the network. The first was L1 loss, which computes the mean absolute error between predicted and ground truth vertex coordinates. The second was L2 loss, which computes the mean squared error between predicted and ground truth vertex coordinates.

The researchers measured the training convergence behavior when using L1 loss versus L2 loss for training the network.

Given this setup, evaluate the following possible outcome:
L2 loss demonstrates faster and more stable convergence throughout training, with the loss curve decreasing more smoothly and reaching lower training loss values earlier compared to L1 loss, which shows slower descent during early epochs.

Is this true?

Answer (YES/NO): NO